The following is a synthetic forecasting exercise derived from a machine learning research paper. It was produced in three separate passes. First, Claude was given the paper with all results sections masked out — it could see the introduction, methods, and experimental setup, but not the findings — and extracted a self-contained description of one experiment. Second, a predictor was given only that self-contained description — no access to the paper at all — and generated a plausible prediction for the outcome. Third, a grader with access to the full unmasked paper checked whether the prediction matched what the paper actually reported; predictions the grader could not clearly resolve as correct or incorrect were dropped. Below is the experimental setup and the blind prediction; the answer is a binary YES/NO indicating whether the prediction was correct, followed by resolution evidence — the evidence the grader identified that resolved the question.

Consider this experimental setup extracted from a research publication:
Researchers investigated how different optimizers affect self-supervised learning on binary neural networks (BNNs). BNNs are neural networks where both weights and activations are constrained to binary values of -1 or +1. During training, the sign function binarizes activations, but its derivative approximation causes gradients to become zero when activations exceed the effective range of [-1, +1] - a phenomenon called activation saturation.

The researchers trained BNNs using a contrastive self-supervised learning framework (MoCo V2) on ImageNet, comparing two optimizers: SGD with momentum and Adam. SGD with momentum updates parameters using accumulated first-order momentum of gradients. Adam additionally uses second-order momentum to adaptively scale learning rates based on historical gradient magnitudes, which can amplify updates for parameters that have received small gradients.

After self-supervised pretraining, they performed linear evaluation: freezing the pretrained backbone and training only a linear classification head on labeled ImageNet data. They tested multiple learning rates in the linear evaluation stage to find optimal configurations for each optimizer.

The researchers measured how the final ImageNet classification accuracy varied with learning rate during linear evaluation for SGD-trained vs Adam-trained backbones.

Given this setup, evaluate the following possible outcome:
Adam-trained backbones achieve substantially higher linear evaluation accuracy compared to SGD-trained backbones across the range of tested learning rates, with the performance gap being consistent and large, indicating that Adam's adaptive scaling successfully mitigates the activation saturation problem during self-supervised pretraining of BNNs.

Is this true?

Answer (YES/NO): NO